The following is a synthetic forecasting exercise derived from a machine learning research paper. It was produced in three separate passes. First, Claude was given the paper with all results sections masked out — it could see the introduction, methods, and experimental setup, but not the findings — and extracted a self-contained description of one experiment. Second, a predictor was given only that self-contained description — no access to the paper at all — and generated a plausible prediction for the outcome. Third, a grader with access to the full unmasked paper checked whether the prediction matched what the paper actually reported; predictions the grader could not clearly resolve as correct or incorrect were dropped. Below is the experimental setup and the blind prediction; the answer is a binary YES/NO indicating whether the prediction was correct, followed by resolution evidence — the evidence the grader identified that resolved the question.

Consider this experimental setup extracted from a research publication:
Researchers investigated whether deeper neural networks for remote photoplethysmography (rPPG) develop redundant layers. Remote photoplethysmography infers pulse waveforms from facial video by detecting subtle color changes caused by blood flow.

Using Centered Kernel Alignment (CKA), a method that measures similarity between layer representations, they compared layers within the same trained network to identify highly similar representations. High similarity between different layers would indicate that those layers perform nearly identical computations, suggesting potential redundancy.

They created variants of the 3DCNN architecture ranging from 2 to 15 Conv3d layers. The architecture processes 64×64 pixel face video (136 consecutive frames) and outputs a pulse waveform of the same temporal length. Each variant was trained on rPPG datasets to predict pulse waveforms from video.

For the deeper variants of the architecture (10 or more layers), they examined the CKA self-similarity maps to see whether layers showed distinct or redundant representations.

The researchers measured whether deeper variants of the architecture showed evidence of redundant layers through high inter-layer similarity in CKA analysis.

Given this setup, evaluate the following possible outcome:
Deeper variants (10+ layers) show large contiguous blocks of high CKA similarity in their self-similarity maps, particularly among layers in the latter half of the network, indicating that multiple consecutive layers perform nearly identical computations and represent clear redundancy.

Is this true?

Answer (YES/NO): NO